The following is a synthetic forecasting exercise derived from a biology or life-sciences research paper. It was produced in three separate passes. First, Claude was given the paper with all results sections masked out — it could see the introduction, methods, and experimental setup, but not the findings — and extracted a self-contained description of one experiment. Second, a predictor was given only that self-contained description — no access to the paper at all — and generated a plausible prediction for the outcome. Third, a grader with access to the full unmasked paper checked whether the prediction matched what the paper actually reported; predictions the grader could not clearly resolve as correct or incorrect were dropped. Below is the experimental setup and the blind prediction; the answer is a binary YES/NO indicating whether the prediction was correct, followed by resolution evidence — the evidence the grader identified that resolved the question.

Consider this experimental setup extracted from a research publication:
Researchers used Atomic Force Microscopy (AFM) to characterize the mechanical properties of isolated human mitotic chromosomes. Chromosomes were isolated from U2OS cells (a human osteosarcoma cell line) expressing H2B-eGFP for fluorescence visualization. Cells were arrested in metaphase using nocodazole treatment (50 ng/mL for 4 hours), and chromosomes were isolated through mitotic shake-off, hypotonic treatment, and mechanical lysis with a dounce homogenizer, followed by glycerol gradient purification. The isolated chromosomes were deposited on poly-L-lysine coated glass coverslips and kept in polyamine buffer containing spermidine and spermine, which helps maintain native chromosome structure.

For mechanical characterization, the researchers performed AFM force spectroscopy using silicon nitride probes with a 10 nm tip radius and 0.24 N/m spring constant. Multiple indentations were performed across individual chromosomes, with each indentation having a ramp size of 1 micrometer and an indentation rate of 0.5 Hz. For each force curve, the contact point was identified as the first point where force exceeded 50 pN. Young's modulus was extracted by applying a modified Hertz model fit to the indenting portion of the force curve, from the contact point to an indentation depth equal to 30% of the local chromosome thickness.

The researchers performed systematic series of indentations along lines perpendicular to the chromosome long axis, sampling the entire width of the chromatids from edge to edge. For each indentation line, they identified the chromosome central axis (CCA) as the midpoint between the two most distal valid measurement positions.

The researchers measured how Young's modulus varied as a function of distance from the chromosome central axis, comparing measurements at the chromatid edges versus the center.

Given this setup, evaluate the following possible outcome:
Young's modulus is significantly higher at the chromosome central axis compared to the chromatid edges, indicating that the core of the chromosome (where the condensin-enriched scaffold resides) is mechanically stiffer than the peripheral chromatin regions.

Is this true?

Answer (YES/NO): YES